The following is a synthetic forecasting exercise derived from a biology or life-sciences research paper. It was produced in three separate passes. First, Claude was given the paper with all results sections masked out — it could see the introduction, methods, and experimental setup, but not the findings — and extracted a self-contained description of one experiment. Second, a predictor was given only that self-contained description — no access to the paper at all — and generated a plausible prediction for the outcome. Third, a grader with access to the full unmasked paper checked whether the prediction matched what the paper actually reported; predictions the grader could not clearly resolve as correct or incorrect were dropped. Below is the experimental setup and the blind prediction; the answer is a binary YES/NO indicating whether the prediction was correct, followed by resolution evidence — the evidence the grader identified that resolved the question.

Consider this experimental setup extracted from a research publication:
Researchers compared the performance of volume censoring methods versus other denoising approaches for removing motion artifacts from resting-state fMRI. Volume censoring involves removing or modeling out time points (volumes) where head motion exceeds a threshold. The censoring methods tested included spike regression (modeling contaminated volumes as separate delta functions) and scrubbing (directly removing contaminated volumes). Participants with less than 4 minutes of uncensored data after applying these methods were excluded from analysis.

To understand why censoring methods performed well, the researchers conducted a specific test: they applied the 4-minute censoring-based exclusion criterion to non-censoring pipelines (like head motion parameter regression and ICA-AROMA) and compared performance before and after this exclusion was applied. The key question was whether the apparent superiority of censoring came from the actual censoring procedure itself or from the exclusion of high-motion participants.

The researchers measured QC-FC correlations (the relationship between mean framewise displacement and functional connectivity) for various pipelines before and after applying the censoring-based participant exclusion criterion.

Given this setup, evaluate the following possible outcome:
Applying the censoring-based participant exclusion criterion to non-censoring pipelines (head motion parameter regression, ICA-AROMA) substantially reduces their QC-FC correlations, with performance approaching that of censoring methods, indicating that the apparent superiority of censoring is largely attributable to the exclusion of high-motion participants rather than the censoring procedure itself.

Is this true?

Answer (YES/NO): NO